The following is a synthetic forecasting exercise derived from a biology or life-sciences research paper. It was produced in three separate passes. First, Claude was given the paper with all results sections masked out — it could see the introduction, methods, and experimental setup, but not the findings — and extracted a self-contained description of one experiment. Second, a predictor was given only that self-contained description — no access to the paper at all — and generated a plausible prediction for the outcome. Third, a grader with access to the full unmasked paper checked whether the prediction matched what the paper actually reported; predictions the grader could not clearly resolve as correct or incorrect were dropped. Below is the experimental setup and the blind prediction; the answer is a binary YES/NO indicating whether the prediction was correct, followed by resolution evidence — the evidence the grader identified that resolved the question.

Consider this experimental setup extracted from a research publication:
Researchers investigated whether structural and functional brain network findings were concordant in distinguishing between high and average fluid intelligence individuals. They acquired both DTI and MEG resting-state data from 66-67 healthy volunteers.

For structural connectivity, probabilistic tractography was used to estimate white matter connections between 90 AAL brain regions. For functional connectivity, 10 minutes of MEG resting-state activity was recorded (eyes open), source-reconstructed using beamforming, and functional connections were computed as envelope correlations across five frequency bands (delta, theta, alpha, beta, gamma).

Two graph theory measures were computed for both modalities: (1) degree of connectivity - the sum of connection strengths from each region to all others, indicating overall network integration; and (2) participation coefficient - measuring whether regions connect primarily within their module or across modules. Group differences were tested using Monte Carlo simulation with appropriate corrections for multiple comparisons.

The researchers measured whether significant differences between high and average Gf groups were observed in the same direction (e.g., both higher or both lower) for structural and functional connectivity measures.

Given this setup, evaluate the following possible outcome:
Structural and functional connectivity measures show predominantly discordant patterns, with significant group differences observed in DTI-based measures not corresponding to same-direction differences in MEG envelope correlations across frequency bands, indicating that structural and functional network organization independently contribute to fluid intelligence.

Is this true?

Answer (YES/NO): NO